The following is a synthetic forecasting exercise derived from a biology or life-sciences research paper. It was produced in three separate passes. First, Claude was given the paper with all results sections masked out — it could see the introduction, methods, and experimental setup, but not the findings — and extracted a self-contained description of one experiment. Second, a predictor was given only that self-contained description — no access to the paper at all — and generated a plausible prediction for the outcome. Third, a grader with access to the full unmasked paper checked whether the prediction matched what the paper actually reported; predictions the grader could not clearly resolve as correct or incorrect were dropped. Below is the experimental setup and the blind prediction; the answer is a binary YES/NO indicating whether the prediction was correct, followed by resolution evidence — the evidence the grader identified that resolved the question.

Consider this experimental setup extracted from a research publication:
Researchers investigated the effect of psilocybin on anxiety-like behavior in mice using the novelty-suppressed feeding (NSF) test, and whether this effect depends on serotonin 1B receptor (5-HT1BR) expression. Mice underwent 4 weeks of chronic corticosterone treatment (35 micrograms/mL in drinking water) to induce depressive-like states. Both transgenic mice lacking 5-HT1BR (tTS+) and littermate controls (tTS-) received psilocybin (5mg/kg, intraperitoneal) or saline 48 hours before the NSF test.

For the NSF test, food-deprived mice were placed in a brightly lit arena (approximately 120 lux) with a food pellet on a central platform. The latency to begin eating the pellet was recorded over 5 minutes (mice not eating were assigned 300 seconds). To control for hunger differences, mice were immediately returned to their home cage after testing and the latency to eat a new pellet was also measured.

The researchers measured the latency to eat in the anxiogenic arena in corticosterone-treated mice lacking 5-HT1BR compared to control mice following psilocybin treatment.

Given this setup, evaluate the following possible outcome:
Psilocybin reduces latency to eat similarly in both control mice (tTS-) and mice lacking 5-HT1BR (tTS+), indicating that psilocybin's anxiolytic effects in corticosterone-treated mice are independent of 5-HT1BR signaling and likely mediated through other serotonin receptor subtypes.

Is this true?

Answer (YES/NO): NO